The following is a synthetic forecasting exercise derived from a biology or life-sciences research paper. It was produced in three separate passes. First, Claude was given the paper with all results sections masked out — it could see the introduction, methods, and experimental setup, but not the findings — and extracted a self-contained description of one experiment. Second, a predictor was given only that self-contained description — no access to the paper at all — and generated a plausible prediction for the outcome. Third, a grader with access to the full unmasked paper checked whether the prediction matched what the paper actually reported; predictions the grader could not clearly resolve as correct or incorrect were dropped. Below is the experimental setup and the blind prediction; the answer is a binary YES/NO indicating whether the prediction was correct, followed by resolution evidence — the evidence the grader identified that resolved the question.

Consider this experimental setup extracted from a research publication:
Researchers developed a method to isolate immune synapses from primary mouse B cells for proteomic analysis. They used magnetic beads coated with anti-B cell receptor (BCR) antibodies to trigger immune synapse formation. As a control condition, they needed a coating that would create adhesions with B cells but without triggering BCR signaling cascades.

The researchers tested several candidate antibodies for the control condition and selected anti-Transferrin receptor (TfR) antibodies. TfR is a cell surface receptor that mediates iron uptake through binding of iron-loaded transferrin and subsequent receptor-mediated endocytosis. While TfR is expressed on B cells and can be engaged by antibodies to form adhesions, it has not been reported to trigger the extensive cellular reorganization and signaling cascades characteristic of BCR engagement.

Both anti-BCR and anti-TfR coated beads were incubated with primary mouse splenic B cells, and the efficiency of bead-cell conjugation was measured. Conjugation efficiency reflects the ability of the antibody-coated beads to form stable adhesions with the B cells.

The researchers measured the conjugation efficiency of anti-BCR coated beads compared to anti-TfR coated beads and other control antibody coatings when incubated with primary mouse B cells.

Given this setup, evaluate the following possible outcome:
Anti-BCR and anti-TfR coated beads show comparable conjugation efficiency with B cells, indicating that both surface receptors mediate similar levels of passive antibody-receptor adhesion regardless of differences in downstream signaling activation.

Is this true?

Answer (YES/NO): NO